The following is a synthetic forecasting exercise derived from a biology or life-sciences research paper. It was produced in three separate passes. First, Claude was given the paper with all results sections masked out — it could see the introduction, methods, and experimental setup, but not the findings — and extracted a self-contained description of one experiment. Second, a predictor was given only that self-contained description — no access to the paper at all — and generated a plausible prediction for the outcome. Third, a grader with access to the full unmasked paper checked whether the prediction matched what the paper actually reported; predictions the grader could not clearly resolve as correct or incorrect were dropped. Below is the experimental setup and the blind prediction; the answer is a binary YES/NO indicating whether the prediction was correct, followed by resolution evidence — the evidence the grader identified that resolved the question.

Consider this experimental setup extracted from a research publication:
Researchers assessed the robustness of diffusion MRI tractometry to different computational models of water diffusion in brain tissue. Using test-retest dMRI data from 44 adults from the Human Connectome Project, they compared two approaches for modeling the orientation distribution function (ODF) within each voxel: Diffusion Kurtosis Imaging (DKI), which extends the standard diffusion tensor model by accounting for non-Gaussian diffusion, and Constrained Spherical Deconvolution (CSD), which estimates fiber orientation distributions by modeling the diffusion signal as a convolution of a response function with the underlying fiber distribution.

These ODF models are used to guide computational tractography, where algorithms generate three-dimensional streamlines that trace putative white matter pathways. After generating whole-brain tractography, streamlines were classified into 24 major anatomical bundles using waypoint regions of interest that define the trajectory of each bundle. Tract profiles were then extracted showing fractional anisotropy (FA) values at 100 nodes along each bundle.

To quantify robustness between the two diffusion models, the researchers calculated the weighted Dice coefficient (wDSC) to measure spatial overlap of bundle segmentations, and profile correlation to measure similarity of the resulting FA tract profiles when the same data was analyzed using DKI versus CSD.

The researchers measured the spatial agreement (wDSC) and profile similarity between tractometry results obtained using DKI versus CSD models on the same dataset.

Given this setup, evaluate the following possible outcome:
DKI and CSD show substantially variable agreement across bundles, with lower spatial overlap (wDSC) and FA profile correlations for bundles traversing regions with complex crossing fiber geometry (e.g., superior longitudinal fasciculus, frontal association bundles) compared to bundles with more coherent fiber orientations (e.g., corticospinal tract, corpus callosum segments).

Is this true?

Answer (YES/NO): NO